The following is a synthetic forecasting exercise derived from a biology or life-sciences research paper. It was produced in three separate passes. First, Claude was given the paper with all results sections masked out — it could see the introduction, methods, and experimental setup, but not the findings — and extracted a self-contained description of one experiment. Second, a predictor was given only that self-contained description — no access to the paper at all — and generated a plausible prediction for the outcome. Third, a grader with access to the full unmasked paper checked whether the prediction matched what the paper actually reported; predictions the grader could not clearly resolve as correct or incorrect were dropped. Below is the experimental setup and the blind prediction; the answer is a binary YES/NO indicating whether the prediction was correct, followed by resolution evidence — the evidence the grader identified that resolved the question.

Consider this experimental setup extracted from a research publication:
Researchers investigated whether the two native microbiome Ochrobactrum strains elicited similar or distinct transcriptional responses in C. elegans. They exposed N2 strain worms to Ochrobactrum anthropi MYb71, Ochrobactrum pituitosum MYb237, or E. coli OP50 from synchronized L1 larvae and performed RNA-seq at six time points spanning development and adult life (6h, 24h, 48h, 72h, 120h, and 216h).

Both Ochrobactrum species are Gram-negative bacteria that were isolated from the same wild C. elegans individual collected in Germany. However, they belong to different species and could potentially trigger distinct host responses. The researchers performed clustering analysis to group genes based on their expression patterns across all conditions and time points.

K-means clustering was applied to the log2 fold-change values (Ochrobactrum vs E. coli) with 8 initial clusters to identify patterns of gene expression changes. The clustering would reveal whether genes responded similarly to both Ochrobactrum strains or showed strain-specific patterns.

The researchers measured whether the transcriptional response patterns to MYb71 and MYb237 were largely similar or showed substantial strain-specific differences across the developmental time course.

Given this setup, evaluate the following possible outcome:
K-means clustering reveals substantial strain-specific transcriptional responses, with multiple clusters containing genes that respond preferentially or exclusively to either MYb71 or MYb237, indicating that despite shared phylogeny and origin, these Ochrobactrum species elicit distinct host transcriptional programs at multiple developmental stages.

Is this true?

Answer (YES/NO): NO